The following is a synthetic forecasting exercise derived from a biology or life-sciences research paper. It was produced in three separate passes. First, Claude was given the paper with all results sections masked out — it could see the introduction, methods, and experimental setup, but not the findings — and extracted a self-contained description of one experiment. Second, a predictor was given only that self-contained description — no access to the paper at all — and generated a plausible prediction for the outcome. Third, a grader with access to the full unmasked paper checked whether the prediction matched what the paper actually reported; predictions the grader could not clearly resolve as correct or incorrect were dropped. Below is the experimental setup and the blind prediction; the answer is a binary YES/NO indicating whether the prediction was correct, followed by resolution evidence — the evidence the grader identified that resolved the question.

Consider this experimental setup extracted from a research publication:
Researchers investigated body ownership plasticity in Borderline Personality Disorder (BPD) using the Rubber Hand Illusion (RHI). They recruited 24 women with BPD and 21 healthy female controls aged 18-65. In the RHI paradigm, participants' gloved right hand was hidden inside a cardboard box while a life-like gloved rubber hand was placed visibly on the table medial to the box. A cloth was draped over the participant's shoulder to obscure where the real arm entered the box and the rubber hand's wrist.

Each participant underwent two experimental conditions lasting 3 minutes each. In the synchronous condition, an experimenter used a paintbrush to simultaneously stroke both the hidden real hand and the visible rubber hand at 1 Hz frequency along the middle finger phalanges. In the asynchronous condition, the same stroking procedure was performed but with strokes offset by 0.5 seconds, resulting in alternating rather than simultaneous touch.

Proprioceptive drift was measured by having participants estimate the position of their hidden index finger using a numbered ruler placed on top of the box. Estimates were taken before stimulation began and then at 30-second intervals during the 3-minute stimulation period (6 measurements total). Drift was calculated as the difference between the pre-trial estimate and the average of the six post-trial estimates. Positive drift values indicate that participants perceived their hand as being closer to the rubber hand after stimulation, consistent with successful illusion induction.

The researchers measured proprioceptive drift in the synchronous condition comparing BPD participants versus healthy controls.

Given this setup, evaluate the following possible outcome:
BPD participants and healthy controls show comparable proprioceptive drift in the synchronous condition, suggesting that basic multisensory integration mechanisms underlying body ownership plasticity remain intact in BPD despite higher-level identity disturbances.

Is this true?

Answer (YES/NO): YES